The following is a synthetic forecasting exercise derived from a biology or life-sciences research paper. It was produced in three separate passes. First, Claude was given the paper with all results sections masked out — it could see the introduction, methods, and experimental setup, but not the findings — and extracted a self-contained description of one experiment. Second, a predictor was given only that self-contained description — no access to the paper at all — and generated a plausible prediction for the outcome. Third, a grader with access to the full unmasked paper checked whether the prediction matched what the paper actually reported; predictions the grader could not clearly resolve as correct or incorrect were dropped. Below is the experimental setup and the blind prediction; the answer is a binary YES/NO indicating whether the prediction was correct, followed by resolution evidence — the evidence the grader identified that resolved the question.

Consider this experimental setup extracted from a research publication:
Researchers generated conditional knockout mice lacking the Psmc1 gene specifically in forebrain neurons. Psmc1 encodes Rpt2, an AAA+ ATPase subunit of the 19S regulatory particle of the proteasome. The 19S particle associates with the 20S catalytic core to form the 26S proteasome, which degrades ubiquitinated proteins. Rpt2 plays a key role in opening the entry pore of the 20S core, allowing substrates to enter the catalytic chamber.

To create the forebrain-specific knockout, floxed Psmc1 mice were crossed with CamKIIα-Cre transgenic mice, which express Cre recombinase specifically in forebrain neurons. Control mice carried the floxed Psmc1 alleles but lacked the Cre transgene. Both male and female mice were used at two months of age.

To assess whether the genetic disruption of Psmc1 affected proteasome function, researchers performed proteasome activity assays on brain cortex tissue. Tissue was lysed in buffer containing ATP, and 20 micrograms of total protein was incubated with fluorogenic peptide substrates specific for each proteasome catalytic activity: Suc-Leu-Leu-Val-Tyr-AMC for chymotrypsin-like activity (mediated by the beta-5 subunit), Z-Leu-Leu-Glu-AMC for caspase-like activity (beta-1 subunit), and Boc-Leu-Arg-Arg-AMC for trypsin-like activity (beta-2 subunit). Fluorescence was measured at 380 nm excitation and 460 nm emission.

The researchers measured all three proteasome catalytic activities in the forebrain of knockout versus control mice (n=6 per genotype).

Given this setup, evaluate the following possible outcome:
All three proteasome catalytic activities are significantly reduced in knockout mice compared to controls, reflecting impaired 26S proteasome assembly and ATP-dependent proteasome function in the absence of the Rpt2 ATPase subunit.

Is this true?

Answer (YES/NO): YES